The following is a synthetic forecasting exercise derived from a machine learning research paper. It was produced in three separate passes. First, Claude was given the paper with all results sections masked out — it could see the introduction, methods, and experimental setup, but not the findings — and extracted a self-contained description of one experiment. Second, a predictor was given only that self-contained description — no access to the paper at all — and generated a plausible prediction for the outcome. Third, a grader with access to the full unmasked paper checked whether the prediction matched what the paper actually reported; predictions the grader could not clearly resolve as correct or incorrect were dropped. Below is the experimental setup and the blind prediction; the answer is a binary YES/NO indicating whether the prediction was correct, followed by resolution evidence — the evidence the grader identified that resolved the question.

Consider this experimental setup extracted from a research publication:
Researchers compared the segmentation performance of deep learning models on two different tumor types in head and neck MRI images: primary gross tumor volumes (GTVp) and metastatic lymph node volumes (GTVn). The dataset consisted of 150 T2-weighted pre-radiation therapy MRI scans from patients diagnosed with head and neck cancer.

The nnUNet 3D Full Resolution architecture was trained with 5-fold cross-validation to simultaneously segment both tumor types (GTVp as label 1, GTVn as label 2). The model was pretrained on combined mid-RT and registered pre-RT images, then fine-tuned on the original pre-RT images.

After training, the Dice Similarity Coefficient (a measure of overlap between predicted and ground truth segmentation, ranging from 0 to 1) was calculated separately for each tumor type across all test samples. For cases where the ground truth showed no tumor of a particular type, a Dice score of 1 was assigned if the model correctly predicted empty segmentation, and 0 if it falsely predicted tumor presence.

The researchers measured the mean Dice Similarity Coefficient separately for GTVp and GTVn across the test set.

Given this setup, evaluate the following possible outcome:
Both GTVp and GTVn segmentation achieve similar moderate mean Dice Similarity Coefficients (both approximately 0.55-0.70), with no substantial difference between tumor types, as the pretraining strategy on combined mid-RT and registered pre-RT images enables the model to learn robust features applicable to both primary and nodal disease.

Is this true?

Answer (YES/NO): NO